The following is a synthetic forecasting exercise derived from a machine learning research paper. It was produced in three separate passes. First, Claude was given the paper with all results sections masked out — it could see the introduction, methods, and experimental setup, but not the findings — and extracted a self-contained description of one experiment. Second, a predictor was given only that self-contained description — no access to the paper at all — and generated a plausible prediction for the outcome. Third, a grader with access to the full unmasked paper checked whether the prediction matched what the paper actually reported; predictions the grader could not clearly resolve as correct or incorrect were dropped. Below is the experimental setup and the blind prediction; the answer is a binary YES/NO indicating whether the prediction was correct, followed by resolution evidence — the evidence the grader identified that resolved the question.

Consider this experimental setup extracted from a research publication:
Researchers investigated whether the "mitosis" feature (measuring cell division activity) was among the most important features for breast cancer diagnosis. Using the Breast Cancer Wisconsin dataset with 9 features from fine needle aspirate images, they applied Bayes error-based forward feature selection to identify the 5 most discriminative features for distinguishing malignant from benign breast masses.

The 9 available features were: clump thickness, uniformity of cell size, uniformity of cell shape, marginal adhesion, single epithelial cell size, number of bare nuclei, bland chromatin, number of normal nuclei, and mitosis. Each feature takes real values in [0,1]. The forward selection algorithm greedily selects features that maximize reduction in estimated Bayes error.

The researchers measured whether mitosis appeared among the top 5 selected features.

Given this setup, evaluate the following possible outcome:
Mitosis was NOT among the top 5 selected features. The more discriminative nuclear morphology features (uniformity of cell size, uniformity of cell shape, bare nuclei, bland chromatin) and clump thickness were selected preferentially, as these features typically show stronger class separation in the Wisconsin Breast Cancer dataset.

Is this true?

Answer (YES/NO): NO